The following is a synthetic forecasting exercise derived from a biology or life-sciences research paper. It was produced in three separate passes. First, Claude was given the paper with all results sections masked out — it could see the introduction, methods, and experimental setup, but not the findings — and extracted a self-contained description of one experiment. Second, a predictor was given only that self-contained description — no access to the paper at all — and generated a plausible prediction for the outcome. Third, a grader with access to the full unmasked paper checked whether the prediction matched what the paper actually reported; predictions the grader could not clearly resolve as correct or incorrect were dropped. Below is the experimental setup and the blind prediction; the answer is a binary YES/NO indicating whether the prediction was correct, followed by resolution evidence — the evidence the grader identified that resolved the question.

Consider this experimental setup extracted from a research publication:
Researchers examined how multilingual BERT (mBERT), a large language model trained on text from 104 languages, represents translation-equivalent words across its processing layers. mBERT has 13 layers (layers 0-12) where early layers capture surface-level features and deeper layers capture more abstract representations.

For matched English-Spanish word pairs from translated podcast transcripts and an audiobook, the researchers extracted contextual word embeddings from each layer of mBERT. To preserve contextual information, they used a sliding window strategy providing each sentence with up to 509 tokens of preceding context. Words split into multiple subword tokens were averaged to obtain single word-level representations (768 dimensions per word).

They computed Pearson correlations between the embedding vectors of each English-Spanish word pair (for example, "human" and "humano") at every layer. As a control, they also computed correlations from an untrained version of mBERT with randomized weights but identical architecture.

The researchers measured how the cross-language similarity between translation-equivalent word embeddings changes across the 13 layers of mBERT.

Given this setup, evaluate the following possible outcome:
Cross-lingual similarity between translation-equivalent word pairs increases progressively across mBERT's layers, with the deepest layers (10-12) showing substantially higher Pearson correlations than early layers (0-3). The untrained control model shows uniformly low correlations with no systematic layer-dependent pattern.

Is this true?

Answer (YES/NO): YES